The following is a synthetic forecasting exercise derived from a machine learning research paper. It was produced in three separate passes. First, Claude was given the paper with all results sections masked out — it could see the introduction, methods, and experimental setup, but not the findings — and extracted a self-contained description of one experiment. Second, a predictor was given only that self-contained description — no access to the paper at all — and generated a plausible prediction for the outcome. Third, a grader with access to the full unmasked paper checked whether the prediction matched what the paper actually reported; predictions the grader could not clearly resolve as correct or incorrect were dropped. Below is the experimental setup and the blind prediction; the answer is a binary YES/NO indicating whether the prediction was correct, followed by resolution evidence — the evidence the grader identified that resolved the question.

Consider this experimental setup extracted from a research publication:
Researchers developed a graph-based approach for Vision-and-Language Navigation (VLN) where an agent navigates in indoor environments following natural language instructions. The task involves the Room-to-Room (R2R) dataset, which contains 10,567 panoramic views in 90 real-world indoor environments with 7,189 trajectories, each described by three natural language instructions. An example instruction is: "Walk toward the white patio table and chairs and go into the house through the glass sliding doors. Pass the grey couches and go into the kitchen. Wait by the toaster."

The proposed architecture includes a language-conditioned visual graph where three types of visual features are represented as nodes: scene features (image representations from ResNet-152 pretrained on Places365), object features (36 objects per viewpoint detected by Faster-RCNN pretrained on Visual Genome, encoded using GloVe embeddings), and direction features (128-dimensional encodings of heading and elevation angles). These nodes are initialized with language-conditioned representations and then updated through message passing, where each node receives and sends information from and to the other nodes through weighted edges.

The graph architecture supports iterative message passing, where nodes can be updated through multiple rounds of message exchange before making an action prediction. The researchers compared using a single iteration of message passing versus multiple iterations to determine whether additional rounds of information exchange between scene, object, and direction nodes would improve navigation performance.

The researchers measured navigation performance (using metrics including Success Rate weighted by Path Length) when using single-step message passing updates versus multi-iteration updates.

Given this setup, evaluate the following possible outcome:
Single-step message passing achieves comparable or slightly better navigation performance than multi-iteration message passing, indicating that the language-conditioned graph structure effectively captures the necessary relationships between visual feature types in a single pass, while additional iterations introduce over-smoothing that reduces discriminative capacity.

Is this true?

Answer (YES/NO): NO